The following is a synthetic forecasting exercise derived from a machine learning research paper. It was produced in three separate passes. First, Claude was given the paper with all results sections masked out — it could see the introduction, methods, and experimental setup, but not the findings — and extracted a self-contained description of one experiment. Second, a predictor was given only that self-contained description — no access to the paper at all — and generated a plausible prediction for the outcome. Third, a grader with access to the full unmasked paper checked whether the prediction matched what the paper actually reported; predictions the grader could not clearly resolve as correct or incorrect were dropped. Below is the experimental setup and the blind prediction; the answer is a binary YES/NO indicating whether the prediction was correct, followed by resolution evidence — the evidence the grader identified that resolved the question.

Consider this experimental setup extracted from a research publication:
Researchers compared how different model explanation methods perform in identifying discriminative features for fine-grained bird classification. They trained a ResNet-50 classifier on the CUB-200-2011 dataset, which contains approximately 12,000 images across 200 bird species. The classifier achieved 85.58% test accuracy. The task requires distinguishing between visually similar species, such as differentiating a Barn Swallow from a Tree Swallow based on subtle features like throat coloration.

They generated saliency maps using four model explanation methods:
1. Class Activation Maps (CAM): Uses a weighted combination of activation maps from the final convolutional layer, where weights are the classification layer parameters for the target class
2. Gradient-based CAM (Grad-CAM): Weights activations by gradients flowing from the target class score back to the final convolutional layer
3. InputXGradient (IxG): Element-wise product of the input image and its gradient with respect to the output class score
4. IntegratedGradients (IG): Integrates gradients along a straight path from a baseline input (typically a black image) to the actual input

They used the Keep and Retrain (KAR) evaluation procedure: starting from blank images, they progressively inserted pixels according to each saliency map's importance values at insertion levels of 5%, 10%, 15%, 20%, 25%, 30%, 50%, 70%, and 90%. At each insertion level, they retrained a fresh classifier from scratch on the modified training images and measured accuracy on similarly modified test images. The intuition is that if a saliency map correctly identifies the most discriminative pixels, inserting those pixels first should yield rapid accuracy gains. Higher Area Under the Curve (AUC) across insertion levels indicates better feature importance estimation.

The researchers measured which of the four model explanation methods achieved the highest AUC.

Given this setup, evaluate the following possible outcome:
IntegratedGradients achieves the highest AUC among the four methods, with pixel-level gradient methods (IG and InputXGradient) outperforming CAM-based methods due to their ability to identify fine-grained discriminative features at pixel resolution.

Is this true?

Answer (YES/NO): NO